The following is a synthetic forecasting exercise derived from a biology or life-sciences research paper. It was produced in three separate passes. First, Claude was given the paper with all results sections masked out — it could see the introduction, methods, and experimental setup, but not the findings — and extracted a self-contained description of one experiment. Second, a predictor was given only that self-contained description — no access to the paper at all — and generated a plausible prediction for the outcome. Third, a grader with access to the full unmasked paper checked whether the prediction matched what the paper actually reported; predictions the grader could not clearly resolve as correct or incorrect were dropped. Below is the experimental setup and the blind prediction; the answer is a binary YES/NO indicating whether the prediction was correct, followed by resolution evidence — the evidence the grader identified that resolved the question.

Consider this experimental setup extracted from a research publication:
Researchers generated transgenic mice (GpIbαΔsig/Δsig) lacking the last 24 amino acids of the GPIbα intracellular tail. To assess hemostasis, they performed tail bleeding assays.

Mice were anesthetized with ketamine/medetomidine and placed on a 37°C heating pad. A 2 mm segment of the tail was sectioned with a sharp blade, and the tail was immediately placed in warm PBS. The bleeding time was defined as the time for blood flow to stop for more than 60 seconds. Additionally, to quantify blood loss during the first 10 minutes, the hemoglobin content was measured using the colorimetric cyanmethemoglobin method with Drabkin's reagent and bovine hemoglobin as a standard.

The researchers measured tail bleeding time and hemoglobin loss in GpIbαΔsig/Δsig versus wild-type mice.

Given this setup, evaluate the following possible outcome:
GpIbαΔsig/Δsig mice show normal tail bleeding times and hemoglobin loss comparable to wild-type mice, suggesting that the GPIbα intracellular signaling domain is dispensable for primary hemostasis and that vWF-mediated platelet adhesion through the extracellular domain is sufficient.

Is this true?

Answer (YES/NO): YES